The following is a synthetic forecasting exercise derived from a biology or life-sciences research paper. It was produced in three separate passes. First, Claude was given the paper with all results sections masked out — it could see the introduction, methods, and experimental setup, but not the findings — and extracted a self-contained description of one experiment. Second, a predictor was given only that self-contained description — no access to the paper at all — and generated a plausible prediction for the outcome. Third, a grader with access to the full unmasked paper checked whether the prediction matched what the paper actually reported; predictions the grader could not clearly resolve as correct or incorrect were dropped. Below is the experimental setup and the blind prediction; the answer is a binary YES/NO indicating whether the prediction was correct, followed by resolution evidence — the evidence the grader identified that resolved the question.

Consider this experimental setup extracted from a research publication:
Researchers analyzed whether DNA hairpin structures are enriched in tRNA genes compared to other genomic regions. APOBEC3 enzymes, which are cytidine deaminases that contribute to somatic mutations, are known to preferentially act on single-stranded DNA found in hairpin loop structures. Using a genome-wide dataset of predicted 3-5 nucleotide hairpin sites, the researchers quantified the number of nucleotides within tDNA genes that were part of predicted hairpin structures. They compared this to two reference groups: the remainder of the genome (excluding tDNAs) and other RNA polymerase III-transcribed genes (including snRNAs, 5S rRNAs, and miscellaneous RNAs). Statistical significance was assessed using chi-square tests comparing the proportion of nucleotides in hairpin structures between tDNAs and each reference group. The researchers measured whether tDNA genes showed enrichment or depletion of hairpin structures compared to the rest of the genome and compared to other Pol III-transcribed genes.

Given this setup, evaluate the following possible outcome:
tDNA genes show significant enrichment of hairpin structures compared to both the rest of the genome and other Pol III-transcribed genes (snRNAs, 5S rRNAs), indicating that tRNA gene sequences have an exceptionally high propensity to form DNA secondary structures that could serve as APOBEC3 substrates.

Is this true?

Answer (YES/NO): YES